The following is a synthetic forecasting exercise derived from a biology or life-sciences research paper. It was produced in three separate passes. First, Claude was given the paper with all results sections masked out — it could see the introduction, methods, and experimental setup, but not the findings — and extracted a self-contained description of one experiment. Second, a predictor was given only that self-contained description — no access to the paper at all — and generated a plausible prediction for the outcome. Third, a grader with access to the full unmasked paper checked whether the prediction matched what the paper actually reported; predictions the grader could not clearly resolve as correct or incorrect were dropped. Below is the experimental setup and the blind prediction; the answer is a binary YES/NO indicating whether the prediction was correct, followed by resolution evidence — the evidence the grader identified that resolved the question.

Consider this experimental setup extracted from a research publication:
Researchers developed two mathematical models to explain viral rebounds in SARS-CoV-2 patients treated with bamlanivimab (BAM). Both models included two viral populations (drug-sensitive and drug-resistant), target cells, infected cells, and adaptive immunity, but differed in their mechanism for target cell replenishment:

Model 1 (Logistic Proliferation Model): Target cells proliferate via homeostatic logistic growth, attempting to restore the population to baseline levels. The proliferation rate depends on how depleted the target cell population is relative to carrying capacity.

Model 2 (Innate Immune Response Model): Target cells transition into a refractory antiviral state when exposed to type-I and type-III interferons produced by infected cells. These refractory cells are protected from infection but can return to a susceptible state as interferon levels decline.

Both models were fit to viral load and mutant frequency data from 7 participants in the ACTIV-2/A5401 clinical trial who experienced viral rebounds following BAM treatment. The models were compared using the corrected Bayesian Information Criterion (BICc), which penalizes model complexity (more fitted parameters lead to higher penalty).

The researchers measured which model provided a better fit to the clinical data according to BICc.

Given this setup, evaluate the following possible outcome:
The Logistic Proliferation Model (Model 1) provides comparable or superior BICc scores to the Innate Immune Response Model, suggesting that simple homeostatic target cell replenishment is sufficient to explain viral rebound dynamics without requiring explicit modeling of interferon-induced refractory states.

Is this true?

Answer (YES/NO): YES